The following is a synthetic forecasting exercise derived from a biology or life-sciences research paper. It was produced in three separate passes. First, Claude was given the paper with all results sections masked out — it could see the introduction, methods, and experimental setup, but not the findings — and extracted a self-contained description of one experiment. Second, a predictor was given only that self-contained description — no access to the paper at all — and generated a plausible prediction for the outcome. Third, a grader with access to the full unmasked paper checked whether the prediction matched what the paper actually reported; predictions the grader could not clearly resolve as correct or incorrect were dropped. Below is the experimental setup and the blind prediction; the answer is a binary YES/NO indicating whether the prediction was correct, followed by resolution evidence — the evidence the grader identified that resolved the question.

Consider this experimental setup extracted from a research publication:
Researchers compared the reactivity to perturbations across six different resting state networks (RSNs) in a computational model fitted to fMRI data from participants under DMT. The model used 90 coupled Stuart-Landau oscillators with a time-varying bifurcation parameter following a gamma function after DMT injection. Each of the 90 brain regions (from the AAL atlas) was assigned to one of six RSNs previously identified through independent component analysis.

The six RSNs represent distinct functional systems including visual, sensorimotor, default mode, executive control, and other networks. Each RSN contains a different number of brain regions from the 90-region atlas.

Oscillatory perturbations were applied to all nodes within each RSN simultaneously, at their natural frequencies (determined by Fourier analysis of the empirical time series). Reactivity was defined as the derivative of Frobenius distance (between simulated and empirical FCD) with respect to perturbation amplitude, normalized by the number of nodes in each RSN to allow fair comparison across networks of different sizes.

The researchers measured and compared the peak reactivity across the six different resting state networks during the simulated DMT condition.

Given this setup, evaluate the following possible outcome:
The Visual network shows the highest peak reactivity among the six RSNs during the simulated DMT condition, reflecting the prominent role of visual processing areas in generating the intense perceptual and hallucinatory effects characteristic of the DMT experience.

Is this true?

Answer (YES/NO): NO